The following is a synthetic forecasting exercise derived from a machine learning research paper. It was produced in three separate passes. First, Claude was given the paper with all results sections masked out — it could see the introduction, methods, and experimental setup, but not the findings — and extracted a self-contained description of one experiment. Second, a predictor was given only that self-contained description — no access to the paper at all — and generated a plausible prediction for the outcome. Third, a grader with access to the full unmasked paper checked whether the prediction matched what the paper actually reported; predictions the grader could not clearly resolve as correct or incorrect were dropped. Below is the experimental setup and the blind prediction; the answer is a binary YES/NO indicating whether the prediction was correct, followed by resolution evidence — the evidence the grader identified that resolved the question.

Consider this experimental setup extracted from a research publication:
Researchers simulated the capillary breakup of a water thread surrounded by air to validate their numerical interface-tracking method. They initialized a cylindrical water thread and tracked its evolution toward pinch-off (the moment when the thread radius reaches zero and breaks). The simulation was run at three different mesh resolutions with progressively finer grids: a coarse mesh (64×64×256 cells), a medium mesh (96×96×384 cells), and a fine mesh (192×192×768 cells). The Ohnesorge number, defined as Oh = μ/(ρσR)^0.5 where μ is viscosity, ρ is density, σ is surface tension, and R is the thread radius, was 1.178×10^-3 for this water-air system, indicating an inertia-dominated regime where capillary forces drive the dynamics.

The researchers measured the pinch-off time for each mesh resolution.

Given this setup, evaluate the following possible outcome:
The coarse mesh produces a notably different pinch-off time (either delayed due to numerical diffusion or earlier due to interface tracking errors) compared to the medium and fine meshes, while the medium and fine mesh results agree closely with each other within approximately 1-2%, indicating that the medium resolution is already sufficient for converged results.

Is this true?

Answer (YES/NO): NO